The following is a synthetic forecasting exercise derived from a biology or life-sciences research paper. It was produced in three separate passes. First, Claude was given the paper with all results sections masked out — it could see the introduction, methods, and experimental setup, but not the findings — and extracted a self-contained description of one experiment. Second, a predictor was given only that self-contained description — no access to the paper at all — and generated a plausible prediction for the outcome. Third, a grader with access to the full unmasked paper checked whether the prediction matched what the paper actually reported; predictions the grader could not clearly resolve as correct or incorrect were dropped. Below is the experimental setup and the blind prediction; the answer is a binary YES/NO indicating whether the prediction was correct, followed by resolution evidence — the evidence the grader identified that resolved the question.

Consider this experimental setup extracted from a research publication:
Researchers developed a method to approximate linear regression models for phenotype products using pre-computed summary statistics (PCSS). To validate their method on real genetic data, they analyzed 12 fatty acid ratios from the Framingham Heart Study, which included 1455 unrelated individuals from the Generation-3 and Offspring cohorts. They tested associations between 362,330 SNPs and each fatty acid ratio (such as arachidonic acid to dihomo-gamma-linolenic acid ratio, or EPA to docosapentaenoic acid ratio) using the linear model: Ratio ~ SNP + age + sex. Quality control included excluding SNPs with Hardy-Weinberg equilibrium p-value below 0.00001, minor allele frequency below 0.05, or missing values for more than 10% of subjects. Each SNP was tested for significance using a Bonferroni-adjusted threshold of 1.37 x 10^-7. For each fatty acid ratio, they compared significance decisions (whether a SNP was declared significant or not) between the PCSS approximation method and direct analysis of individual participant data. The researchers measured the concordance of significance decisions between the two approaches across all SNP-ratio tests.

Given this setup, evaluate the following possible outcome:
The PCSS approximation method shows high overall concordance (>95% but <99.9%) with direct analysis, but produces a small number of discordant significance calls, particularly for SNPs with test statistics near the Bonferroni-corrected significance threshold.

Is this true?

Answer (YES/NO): NO